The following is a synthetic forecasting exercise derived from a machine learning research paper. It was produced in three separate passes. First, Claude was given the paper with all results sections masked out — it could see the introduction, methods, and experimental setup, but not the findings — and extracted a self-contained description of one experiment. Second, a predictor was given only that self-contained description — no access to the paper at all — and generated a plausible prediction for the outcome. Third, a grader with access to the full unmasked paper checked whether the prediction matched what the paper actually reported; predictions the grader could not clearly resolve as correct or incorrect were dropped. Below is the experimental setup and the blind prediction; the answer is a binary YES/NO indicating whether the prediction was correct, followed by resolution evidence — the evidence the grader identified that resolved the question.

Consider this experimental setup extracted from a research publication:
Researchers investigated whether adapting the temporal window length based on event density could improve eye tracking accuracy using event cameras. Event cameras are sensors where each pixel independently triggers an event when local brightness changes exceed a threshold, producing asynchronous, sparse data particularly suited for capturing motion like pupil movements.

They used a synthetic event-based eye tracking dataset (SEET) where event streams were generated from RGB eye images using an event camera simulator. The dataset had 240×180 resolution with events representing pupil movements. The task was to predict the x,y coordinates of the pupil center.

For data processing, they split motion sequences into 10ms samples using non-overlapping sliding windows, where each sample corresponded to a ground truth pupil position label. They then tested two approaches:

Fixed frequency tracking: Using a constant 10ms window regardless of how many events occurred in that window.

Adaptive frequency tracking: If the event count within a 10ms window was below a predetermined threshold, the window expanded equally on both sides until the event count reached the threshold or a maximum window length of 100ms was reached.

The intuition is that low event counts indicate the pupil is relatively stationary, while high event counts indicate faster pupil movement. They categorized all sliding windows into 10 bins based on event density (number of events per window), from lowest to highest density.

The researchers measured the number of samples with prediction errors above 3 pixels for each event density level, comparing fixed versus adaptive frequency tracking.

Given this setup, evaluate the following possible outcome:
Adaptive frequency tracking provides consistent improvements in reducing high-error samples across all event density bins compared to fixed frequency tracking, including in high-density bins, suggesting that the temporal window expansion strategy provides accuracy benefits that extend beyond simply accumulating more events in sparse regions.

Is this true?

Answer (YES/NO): NO